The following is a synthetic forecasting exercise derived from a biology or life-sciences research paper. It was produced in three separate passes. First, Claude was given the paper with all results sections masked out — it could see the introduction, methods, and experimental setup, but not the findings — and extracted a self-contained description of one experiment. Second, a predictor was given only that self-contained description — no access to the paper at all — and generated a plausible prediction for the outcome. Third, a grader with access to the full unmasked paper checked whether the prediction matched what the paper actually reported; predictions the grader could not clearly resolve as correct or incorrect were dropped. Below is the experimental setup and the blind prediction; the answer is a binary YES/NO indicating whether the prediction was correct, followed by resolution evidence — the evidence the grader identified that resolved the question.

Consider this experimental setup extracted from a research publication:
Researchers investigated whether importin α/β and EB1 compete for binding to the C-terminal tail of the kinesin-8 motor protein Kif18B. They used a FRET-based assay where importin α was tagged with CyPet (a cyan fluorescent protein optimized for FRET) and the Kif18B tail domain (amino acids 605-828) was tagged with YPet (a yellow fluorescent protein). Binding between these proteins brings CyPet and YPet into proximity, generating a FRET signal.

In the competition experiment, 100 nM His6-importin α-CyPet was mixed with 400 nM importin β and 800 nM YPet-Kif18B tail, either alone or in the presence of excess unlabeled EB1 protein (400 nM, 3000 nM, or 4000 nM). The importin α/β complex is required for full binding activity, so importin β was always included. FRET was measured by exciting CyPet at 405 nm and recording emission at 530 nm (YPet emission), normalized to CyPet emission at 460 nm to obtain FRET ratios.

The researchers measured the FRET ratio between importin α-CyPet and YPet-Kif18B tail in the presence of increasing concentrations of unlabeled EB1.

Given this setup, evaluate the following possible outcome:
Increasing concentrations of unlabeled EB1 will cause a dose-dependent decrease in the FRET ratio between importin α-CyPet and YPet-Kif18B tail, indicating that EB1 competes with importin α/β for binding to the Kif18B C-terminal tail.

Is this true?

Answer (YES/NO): NO